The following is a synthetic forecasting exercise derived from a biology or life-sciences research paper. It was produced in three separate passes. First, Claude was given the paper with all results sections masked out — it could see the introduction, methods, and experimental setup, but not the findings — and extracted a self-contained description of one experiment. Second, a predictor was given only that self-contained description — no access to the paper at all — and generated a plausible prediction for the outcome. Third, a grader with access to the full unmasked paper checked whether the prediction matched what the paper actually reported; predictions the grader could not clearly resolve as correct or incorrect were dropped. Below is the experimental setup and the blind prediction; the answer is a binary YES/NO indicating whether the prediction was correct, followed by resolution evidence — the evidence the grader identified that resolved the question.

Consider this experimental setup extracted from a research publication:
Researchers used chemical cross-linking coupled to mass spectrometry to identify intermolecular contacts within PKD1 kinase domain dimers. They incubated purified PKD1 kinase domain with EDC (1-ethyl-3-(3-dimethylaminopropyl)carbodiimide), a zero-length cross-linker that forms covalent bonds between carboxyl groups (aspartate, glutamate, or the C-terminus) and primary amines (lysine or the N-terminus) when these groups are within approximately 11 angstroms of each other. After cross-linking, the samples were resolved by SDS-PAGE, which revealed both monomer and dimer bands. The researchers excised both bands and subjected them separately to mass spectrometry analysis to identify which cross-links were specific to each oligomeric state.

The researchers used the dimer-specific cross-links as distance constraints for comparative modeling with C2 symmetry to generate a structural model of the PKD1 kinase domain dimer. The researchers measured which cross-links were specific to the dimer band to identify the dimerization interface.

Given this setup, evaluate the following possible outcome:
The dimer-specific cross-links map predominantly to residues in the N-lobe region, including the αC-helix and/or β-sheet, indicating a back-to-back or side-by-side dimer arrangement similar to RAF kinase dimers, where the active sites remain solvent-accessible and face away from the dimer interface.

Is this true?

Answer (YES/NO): NO